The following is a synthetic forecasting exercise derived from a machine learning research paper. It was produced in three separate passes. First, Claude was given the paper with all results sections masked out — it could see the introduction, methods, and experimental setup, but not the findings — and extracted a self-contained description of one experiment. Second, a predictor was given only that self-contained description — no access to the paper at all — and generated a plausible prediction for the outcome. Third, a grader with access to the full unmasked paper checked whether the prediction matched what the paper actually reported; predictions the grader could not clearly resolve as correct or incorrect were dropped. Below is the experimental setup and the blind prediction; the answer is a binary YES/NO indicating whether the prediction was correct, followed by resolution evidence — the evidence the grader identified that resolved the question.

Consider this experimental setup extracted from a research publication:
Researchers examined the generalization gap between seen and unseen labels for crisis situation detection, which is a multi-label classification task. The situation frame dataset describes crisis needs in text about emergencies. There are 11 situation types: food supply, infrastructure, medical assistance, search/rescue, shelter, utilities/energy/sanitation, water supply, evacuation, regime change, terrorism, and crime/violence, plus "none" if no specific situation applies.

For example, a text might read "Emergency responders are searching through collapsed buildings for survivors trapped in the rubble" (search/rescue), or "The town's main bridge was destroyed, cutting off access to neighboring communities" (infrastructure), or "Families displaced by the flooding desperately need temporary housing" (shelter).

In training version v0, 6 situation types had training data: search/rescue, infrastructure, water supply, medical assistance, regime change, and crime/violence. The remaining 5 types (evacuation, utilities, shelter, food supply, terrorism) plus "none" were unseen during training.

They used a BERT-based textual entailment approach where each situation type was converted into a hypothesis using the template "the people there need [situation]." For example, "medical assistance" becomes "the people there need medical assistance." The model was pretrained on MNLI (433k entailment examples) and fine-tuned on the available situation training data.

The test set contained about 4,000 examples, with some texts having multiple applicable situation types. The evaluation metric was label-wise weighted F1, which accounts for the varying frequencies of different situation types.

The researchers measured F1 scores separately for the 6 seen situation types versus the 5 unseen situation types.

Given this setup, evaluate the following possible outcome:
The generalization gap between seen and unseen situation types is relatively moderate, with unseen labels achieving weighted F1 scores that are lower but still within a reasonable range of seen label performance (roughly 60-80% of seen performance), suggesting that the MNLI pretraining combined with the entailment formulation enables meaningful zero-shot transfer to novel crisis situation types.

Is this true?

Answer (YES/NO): YES